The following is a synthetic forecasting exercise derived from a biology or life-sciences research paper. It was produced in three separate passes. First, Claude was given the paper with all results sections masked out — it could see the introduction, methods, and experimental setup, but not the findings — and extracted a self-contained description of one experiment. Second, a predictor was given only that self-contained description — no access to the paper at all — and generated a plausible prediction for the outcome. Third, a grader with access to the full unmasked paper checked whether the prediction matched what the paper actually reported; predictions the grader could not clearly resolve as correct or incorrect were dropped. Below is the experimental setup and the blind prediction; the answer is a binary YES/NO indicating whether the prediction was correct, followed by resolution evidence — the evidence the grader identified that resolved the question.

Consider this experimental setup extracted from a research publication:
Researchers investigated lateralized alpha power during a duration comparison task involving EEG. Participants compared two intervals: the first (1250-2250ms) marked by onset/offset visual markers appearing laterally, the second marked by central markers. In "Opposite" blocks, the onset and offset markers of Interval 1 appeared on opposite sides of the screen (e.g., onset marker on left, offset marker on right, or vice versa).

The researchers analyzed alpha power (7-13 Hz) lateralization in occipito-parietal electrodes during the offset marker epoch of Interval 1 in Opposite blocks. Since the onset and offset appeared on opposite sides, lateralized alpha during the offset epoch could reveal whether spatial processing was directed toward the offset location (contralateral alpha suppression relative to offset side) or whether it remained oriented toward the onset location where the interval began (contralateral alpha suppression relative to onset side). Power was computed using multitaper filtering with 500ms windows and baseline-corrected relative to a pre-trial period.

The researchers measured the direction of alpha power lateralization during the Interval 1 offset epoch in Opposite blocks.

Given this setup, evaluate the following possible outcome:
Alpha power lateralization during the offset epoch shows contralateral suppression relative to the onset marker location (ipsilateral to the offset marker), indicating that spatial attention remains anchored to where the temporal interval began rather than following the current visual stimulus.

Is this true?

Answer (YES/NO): NO